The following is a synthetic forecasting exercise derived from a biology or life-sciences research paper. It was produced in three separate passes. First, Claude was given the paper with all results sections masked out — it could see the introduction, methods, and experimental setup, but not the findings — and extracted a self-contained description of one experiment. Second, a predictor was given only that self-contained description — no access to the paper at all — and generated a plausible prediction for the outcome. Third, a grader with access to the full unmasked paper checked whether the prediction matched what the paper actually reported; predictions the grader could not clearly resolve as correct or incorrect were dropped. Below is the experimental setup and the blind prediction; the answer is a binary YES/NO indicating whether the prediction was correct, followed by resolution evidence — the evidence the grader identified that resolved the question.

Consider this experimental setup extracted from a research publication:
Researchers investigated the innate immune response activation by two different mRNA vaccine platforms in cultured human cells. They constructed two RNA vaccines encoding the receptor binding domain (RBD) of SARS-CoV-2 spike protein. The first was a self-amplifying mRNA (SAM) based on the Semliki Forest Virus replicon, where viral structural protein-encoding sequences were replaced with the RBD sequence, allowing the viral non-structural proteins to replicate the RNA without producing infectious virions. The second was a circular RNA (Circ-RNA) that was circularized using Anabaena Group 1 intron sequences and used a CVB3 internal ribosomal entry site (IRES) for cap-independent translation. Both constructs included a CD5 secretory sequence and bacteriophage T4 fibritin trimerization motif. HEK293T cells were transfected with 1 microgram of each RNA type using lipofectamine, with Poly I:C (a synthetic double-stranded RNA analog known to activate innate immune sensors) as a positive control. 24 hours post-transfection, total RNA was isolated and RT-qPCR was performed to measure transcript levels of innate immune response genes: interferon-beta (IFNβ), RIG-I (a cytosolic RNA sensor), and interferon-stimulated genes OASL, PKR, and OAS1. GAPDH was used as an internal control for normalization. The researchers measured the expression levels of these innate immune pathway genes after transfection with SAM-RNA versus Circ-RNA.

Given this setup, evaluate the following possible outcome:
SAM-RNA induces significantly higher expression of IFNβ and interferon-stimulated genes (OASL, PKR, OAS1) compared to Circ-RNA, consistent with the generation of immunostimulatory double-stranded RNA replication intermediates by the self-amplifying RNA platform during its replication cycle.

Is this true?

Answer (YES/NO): NO